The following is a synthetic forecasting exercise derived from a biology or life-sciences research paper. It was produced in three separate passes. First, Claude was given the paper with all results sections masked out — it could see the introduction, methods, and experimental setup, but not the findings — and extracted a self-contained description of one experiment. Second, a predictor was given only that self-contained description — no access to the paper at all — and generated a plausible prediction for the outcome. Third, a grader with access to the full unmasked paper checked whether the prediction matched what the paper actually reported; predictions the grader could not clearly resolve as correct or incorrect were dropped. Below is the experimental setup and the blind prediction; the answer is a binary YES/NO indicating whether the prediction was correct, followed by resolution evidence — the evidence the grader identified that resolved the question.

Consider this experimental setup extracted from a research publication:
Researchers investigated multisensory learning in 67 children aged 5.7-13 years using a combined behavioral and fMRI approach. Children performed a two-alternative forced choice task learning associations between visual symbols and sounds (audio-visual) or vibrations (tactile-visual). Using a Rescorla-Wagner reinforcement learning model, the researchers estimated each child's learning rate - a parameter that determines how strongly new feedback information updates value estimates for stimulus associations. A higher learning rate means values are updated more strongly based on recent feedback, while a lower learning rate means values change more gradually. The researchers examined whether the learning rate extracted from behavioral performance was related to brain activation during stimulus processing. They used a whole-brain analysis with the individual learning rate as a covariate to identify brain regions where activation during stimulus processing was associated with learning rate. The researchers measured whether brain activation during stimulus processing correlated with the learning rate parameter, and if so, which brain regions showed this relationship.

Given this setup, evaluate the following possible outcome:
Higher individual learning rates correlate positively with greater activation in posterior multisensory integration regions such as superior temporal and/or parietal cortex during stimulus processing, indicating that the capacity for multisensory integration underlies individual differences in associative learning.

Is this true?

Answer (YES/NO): YES